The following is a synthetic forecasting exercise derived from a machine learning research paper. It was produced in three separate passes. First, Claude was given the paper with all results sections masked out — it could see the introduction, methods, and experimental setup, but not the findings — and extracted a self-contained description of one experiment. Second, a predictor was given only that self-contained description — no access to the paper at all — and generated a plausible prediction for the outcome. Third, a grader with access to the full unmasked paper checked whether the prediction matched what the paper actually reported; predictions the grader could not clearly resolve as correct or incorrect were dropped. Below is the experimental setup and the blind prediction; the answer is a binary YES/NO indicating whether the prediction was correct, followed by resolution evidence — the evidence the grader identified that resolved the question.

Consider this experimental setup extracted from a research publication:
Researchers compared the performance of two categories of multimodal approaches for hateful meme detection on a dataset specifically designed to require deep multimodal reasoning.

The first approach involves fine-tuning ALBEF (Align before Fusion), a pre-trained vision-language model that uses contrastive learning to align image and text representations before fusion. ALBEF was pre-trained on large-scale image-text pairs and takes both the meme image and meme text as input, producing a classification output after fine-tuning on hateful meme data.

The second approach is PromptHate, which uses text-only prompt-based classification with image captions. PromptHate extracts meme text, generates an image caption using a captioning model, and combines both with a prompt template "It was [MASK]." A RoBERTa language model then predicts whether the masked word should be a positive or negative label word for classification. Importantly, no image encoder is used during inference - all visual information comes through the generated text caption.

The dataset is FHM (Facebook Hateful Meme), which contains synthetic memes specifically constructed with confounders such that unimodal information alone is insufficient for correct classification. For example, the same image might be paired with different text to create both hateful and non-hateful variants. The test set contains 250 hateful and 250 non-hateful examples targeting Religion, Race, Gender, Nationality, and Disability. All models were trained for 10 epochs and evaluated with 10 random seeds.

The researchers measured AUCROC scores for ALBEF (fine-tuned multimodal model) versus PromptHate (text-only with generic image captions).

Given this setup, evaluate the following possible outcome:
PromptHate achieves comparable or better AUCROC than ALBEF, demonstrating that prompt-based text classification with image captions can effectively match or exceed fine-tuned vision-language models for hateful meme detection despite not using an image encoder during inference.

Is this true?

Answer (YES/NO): NO